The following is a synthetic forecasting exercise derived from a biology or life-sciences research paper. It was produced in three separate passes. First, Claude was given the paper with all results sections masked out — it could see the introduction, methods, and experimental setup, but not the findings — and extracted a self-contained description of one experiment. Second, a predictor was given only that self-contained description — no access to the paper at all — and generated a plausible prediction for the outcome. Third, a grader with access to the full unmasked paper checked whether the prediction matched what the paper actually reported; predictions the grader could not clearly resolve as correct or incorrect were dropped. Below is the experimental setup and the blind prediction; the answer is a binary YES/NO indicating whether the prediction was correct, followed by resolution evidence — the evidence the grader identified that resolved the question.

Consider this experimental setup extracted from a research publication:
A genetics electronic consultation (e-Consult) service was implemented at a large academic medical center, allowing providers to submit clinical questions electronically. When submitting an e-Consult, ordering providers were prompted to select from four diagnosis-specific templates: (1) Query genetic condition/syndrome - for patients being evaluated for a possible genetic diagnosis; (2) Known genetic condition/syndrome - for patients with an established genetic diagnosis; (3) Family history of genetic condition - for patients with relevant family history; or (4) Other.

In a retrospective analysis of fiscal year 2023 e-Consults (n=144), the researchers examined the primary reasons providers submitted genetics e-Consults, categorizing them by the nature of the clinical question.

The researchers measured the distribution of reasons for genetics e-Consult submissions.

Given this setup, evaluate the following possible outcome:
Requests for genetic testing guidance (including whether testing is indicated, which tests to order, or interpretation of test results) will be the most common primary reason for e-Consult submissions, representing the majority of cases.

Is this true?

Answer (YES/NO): NO